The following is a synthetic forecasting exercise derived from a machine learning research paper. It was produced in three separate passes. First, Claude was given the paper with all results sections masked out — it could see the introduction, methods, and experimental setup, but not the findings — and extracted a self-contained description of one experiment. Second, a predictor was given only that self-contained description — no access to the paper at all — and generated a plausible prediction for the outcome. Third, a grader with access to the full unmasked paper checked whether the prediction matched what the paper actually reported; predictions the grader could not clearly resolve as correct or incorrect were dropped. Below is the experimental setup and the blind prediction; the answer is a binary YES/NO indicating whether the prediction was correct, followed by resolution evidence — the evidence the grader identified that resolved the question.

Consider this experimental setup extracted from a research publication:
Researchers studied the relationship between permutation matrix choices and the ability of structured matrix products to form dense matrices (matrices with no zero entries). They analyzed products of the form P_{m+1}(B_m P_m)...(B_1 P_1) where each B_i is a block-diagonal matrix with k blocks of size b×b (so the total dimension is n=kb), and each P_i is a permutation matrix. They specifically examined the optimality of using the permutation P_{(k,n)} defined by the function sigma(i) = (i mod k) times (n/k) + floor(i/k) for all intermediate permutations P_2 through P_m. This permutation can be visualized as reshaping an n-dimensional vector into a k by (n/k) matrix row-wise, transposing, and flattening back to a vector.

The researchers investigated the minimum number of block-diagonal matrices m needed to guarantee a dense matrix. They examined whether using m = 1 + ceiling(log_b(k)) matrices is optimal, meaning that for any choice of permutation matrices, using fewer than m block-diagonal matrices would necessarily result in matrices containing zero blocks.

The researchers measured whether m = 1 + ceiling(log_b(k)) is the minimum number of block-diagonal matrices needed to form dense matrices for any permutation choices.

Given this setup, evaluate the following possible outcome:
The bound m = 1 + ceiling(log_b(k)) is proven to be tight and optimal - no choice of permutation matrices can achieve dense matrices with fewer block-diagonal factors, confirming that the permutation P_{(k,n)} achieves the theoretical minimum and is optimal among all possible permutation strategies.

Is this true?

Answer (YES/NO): YES